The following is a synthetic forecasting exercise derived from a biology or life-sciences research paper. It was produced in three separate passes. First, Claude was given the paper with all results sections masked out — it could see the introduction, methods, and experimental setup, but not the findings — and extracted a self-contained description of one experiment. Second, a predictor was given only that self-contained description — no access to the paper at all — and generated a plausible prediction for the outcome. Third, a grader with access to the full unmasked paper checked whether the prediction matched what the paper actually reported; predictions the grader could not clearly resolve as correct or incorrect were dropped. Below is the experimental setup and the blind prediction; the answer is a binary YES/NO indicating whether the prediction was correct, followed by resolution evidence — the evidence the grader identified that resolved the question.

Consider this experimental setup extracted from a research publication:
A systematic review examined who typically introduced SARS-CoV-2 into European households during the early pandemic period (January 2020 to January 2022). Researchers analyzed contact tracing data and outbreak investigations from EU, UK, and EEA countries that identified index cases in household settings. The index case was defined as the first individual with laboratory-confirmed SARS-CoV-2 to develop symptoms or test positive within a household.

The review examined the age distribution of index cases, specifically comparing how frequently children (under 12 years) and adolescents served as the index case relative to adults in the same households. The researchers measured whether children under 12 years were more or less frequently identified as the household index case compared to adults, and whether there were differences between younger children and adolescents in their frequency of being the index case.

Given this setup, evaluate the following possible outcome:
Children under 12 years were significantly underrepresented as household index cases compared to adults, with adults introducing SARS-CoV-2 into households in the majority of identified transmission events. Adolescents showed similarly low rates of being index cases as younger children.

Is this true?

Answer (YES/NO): NO